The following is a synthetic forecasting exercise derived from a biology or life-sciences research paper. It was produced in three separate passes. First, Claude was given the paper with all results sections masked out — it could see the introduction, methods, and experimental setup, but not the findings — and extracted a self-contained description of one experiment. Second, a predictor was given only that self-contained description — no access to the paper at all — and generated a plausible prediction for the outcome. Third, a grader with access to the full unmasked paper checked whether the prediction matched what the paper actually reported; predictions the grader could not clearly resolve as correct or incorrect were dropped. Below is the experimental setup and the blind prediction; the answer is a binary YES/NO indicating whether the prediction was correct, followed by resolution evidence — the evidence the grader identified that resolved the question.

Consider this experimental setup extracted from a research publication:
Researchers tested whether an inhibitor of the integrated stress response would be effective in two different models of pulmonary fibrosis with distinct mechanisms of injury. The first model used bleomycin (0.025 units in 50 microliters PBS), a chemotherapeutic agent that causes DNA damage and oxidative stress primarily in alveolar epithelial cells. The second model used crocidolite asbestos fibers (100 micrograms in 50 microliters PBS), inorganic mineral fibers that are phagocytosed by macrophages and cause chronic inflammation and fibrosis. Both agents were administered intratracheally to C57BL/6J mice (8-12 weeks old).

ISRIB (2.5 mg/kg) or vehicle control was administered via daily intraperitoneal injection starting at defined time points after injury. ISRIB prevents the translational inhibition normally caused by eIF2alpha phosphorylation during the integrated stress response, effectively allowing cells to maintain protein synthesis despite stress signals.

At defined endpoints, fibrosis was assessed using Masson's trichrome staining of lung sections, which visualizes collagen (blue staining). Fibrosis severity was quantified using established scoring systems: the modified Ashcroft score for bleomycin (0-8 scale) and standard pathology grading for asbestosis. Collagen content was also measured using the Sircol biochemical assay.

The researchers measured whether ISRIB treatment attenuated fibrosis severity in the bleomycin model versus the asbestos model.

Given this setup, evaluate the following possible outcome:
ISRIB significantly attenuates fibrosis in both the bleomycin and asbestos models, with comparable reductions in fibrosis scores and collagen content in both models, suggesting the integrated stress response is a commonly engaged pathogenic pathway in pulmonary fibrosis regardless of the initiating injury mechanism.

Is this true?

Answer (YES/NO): YES